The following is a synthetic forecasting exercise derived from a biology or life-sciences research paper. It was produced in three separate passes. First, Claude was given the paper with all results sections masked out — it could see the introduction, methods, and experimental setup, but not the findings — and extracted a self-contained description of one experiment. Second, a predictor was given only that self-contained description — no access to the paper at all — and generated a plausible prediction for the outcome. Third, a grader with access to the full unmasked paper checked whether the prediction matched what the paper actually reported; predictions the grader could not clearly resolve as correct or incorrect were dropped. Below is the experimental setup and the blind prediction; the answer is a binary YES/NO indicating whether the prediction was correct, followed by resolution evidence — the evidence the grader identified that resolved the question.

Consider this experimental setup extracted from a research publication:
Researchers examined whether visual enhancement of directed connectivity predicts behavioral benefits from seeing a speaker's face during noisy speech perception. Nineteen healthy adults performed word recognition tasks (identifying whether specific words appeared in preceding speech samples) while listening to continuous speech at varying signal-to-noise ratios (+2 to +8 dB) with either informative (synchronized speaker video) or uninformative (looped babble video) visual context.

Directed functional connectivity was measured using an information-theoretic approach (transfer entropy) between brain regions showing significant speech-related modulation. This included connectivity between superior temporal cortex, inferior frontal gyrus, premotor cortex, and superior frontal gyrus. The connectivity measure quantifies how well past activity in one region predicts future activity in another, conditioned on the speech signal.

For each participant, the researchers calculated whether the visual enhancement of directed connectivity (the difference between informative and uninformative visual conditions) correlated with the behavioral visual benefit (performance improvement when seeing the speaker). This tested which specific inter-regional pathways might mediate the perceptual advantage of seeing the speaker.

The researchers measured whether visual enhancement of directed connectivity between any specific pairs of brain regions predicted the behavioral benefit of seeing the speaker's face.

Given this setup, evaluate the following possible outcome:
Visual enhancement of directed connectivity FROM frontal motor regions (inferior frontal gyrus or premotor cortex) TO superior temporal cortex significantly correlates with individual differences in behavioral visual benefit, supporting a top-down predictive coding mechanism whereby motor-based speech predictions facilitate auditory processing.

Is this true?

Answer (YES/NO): YES